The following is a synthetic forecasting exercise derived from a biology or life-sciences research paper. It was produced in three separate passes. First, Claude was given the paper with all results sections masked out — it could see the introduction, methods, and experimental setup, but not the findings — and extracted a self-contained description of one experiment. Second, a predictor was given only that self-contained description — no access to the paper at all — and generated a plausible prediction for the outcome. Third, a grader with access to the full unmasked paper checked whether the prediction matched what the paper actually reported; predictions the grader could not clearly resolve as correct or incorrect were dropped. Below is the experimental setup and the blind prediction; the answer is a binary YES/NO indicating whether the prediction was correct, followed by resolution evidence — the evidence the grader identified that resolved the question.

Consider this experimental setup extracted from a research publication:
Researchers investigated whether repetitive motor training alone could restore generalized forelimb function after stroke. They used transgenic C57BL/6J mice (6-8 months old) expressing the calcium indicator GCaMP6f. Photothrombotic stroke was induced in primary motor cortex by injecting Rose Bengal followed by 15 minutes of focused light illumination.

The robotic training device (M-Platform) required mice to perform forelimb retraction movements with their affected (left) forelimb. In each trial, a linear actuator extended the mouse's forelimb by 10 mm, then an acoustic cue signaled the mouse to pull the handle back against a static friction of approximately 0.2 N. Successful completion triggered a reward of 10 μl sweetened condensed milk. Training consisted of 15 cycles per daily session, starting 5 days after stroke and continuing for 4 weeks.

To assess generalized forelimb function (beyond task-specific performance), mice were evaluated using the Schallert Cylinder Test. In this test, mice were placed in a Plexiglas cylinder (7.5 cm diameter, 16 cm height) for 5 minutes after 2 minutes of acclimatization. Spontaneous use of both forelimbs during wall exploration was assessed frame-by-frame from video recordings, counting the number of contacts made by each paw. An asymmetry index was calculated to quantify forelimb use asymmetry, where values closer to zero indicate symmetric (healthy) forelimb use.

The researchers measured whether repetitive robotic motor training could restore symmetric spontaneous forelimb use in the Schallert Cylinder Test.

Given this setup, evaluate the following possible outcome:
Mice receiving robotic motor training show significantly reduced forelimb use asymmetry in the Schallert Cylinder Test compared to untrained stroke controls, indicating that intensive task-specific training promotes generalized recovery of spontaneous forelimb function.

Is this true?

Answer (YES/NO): NO